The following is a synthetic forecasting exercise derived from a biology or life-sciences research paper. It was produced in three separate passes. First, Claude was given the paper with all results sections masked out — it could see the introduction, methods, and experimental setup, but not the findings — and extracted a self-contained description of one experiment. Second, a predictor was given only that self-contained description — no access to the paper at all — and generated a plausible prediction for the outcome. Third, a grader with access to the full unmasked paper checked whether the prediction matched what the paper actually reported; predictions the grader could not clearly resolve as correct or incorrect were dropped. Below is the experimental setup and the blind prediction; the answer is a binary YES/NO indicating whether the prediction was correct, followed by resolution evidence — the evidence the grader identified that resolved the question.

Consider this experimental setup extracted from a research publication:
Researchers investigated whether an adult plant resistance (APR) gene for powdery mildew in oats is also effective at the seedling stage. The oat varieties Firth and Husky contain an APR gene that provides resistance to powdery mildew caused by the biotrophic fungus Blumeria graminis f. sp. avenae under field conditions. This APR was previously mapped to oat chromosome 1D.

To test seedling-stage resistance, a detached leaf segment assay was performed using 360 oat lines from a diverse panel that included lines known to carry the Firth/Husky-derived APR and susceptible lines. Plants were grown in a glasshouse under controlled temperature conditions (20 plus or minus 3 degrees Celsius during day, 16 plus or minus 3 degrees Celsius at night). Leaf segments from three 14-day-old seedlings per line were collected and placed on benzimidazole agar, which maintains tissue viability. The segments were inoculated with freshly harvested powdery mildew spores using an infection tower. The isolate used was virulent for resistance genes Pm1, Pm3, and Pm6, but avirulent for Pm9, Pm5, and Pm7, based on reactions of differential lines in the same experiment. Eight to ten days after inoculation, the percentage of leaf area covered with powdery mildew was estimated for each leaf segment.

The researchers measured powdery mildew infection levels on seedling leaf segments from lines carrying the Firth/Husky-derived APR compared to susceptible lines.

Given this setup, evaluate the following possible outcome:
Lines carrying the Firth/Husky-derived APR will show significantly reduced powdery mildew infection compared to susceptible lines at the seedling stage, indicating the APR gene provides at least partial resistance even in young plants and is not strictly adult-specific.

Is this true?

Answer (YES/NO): NO